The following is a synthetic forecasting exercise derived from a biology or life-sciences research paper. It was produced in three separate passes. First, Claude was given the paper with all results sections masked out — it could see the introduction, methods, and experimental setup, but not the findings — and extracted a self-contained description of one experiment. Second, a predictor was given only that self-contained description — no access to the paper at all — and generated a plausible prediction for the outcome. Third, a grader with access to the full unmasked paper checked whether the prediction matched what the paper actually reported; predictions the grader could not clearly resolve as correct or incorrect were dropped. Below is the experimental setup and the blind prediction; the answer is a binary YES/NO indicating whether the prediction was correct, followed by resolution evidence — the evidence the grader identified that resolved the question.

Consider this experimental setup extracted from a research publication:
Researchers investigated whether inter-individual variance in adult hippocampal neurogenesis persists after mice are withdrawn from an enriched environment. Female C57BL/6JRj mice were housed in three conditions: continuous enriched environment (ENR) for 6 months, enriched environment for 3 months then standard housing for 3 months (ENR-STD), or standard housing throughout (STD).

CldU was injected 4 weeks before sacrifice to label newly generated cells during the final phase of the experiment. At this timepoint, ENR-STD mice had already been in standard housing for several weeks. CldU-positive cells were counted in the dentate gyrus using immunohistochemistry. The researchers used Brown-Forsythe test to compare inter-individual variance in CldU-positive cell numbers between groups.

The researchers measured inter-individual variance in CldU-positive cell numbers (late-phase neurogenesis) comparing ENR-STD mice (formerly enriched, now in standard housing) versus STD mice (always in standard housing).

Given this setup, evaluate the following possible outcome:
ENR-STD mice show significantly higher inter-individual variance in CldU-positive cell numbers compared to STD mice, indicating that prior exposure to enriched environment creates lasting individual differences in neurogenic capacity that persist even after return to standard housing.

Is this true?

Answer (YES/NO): NO